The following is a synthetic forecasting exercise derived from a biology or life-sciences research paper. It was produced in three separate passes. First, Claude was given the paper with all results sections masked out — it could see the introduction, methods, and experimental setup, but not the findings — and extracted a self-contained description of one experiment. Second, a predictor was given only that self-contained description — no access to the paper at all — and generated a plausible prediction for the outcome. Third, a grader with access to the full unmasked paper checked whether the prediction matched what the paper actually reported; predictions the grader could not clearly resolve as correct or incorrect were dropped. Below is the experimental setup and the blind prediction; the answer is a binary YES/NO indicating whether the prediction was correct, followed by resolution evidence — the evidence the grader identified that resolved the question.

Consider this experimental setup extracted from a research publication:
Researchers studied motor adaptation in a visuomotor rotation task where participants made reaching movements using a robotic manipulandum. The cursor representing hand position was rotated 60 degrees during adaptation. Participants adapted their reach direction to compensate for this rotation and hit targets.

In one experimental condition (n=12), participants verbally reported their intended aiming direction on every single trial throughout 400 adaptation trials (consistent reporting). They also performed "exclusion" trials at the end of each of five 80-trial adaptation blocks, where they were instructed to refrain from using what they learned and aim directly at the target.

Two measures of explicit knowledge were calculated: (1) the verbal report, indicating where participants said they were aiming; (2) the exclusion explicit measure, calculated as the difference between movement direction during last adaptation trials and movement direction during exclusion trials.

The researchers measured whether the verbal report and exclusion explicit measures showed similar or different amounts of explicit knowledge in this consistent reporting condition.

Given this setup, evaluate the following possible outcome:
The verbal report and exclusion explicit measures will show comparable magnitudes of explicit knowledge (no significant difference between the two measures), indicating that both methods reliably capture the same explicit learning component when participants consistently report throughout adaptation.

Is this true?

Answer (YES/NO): YES